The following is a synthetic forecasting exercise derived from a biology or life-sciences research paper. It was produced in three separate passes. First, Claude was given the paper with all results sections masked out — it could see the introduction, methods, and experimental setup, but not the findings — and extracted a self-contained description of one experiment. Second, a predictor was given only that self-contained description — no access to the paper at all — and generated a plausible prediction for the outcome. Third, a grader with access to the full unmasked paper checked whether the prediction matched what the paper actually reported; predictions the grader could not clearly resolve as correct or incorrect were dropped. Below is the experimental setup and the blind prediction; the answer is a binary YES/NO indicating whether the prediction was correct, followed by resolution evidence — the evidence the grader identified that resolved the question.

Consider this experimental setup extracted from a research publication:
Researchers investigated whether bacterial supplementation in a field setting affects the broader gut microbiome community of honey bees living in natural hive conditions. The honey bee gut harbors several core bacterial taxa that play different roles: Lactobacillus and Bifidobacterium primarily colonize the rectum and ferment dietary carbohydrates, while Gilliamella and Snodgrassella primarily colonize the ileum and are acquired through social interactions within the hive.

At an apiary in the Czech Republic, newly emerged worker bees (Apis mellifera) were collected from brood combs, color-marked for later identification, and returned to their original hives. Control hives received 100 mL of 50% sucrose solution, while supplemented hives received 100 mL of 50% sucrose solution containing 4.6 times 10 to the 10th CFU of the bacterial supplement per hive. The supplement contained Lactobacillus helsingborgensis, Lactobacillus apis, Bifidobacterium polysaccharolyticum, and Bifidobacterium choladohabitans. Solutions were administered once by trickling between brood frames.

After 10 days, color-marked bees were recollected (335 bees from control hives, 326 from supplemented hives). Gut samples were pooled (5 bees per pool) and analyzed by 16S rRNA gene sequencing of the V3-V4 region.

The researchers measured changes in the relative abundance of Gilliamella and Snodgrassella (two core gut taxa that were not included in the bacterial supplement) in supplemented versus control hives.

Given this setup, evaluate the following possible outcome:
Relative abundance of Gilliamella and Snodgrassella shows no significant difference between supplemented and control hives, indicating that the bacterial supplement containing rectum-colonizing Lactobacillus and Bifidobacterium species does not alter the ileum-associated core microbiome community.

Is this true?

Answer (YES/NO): YES